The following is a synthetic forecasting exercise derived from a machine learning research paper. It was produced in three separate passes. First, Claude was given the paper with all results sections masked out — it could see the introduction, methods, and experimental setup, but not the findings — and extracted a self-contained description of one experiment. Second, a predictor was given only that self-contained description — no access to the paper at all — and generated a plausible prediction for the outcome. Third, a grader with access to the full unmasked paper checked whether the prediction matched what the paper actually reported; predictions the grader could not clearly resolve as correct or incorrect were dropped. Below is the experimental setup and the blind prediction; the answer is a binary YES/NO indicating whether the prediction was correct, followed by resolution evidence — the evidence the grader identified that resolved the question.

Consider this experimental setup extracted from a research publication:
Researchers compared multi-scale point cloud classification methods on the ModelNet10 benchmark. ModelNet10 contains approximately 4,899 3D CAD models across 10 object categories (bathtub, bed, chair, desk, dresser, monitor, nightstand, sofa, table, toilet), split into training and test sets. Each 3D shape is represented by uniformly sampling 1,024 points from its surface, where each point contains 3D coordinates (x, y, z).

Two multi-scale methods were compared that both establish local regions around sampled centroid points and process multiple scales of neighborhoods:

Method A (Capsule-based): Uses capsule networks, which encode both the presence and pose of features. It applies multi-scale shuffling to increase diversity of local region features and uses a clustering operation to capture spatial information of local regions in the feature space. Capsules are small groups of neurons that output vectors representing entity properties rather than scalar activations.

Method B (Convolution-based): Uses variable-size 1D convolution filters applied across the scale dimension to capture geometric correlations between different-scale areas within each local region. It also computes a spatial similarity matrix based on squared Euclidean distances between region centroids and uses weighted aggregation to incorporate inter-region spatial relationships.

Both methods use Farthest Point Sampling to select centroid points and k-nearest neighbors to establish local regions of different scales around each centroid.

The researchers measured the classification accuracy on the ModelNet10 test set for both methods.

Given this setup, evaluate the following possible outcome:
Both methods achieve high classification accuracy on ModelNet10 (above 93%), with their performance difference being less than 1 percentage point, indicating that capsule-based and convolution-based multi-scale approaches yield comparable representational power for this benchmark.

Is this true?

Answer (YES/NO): YES